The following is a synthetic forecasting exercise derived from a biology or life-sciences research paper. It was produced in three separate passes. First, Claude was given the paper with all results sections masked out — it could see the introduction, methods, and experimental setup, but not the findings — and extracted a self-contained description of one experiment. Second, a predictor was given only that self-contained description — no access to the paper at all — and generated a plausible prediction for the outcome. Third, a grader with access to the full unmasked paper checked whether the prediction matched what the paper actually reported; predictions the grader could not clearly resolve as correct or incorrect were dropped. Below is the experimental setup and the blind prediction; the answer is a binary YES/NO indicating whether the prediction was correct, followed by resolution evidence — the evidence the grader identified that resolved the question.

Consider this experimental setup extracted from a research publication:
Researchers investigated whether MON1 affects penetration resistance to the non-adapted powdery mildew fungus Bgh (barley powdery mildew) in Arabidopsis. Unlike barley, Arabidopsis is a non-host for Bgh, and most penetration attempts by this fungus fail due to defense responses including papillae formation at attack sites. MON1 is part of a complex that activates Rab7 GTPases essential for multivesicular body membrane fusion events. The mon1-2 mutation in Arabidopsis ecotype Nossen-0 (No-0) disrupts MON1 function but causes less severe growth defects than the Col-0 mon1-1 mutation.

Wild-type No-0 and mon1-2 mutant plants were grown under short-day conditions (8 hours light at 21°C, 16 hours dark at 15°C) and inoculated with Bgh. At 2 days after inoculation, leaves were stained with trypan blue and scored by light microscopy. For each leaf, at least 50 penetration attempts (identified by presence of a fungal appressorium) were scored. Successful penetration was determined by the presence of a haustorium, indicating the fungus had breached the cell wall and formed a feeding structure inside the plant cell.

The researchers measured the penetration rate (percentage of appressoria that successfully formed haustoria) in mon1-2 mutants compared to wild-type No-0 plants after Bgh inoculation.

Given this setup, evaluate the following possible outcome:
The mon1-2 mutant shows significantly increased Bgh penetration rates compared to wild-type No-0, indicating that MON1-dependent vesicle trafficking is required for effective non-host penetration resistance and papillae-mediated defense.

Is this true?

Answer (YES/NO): NO